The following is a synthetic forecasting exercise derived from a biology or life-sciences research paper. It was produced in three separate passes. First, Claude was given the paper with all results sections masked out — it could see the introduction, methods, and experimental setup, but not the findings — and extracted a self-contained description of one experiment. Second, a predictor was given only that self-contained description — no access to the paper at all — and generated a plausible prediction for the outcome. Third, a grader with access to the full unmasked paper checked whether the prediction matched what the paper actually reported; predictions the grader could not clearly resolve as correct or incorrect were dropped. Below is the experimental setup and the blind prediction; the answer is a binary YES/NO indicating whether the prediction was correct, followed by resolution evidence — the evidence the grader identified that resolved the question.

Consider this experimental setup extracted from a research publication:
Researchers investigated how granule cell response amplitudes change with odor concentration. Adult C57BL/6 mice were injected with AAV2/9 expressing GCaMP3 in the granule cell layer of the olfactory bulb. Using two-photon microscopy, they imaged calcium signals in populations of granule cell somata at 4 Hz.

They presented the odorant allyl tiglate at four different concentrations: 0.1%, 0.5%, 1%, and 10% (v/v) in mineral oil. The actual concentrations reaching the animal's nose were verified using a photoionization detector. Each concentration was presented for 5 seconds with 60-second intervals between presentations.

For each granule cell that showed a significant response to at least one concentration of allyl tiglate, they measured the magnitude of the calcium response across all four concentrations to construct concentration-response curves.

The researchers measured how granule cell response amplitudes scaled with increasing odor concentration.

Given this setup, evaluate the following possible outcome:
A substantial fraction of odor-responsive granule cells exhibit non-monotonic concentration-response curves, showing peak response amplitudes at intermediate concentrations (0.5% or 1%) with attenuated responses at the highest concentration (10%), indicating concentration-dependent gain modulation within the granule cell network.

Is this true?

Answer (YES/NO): NO